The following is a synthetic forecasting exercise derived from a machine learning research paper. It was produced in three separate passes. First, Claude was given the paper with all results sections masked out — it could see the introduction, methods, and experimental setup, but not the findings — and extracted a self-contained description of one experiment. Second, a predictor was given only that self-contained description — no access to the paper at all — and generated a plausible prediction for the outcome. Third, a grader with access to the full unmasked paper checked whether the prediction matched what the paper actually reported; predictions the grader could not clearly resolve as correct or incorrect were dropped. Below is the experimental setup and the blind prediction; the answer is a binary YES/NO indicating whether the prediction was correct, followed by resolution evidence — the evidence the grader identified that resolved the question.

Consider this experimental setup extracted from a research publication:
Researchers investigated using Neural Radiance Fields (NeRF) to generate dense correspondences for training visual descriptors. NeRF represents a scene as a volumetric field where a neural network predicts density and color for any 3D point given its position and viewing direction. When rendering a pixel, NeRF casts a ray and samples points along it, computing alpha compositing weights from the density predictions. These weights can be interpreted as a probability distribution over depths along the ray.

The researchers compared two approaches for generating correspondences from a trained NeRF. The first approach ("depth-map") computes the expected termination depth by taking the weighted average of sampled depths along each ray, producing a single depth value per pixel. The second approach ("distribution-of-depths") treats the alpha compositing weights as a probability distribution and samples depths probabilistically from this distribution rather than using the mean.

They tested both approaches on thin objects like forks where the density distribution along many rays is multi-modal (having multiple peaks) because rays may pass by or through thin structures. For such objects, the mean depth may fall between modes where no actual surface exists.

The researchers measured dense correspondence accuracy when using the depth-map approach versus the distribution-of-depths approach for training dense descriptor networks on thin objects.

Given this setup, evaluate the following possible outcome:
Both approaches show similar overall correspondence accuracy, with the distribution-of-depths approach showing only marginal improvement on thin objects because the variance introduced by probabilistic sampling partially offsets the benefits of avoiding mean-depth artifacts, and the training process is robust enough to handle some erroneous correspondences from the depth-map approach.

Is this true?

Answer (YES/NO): NO